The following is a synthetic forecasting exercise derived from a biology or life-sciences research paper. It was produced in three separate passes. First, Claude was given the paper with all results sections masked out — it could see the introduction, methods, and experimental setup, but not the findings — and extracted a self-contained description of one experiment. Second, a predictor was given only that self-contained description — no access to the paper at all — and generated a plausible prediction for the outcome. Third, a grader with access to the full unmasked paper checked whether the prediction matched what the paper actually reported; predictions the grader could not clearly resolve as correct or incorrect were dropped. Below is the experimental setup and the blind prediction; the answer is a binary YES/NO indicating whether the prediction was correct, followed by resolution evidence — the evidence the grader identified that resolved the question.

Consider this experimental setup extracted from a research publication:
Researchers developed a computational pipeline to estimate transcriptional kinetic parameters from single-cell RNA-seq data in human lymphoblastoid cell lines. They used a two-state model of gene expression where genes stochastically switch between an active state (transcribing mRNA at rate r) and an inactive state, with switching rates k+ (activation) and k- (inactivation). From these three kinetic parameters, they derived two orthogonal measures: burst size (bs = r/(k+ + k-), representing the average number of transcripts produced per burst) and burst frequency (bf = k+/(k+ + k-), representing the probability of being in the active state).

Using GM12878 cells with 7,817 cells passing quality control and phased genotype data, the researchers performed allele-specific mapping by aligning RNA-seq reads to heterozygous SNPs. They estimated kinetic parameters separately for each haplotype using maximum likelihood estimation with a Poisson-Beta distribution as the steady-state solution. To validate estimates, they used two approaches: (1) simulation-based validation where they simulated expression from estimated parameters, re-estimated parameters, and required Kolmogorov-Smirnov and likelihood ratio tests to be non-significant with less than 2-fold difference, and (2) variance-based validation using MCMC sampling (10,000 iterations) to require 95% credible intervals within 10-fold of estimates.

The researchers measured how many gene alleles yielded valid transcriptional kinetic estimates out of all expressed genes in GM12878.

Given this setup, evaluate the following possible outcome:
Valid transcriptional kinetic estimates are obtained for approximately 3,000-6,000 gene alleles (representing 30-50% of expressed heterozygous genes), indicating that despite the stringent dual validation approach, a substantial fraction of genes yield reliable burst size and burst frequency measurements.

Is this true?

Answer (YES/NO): NO